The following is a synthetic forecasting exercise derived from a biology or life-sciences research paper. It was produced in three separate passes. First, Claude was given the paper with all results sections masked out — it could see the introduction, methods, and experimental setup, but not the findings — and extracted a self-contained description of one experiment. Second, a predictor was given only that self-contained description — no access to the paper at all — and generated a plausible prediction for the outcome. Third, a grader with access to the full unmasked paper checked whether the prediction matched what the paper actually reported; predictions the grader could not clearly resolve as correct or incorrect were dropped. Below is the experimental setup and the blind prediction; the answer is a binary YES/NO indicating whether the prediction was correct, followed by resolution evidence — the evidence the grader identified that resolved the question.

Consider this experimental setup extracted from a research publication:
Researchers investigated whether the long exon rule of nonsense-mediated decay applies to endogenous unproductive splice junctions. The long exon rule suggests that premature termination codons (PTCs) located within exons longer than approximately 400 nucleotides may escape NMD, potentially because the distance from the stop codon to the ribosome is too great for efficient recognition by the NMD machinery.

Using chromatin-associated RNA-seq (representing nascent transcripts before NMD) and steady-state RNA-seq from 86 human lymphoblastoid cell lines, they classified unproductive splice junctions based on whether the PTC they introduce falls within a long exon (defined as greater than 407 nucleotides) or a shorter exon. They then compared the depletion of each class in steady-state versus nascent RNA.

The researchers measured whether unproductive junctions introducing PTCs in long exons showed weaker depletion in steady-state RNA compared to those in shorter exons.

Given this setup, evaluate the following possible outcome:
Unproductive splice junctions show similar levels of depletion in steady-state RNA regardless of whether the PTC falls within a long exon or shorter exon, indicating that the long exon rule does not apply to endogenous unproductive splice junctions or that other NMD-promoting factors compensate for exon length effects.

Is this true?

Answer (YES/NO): NO